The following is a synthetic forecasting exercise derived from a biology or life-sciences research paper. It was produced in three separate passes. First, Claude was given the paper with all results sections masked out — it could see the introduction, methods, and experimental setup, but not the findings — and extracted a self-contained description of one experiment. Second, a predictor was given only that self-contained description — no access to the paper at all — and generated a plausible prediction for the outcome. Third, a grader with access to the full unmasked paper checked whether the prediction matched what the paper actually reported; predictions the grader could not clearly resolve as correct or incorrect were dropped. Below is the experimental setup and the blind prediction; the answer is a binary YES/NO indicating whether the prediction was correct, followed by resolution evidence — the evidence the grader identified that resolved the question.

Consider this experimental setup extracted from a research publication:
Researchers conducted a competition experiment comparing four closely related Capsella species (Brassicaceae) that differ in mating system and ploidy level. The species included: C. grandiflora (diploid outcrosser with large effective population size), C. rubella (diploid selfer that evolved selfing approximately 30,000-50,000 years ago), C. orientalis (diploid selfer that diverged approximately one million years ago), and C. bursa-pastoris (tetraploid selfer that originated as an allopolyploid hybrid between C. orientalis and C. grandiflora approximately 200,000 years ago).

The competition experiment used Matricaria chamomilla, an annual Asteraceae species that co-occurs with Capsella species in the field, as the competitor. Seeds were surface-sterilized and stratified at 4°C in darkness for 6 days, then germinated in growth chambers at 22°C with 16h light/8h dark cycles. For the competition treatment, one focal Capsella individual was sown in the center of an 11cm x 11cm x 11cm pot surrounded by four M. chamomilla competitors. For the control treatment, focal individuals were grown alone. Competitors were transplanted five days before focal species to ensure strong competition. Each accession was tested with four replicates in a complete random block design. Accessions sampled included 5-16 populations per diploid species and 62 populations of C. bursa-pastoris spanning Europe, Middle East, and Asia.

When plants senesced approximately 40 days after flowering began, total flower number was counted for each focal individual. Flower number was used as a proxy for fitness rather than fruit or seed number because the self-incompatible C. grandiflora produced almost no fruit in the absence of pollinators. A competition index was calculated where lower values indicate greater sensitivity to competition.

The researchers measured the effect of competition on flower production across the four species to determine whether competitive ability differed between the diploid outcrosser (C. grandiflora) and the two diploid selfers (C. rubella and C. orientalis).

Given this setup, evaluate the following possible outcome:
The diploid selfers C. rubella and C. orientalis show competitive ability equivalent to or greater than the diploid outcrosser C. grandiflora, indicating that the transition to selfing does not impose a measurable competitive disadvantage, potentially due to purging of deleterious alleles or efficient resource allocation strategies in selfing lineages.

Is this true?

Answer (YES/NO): NO